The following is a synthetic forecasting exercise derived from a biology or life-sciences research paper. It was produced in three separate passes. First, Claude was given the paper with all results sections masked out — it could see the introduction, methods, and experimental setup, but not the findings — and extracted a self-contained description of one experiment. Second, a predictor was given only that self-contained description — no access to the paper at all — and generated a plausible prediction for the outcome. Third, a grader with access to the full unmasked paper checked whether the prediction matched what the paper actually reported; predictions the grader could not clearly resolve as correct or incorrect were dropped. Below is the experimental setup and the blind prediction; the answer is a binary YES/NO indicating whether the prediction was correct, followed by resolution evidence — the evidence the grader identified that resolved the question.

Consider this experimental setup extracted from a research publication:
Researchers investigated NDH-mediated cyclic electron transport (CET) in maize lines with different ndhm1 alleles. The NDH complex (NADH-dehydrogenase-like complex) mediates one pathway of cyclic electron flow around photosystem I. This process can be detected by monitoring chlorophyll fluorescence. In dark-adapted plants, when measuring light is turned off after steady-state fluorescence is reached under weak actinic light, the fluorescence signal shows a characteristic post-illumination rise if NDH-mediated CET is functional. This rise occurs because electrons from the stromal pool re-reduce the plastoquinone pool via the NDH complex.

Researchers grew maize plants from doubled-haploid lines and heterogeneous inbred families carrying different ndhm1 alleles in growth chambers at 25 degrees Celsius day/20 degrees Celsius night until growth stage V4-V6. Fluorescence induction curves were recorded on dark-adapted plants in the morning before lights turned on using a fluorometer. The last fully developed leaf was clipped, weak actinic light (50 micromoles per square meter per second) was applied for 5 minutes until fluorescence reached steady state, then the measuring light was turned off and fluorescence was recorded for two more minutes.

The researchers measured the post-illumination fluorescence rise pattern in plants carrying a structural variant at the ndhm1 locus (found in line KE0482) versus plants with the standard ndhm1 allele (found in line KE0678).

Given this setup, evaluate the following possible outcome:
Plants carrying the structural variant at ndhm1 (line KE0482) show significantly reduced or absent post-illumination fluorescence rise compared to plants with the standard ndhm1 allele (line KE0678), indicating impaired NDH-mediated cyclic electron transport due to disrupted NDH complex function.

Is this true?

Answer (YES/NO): NO